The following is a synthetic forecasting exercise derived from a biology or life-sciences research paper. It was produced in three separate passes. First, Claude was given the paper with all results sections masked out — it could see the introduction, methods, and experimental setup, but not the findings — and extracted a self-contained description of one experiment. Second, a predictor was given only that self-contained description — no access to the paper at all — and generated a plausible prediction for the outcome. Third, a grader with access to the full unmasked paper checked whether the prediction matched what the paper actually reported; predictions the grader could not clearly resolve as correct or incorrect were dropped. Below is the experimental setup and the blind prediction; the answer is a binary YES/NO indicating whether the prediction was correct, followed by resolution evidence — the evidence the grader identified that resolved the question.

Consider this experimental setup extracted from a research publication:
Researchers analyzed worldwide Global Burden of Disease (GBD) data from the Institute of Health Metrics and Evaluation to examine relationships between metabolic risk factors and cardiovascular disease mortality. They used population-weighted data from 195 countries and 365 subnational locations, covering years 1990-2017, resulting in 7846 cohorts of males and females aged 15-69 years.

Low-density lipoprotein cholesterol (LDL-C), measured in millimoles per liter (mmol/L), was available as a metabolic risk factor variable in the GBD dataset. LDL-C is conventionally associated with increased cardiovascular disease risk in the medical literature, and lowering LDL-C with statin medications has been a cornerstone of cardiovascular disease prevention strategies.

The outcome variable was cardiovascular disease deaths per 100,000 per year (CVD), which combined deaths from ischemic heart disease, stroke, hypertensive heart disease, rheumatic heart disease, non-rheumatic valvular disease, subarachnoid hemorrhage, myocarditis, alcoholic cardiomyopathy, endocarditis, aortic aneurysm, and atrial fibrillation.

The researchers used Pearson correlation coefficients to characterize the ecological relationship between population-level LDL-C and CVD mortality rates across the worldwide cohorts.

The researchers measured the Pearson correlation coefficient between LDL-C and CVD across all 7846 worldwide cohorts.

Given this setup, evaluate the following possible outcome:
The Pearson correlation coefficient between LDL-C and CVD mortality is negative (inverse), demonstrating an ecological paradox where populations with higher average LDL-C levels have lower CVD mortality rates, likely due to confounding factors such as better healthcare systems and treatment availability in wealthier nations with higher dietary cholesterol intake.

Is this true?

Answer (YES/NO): YES